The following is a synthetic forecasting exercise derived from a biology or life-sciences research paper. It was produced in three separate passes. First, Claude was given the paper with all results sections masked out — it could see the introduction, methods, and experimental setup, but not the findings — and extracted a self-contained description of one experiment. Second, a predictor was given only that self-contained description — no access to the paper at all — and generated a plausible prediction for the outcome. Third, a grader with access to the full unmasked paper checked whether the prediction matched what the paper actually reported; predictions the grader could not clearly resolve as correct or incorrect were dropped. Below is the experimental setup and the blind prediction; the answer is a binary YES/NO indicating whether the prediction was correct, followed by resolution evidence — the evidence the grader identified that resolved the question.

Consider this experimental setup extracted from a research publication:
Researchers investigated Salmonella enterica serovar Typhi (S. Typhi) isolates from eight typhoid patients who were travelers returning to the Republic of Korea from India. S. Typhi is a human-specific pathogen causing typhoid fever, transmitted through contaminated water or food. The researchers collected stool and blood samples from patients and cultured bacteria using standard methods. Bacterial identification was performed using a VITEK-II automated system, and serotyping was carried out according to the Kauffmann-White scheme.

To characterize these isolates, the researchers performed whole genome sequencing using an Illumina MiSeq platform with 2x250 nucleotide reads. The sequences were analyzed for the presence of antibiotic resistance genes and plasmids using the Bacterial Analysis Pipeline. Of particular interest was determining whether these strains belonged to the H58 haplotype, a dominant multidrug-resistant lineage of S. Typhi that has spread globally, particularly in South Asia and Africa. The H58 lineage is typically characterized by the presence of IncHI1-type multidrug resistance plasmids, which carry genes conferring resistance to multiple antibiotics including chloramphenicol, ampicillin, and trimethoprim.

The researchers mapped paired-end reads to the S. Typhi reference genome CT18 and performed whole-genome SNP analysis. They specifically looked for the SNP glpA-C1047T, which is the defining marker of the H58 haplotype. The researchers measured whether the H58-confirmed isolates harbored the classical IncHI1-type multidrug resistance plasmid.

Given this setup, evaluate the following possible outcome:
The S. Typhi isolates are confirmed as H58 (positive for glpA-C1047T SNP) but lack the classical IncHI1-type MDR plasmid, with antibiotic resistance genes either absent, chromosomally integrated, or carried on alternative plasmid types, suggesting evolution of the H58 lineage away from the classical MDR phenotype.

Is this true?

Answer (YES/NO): YES